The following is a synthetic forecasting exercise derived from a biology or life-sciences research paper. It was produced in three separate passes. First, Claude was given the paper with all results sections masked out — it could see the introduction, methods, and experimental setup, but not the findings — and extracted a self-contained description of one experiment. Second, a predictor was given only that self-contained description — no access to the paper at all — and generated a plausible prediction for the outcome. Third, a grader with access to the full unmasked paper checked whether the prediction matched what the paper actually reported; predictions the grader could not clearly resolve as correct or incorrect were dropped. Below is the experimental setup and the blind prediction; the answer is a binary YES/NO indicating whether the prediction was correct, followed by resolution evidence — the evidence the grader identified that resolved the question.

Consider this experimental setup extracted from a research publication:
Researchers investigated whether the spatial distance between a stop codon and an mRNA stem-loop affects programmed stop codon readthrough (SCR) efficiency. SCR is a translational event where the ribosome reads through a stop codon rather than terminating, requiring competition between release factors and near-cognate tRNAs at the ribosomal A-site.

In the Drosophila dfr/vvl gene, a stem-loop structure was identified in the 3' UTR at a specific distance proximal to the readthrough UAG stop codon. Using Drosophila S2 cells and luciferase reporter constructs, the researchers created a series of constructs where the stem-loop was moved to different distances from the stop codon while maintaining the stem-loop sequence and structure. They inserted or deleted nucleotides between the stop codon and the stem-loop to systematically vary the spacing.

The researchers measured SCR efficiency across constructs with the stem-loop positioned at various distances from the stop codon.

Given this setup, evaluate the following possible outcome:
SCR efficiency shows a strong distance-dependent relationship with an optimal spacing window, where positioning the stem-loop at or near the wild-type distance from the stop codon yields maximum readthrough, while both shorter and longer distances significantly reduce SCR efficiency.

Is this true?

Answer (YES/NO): NO